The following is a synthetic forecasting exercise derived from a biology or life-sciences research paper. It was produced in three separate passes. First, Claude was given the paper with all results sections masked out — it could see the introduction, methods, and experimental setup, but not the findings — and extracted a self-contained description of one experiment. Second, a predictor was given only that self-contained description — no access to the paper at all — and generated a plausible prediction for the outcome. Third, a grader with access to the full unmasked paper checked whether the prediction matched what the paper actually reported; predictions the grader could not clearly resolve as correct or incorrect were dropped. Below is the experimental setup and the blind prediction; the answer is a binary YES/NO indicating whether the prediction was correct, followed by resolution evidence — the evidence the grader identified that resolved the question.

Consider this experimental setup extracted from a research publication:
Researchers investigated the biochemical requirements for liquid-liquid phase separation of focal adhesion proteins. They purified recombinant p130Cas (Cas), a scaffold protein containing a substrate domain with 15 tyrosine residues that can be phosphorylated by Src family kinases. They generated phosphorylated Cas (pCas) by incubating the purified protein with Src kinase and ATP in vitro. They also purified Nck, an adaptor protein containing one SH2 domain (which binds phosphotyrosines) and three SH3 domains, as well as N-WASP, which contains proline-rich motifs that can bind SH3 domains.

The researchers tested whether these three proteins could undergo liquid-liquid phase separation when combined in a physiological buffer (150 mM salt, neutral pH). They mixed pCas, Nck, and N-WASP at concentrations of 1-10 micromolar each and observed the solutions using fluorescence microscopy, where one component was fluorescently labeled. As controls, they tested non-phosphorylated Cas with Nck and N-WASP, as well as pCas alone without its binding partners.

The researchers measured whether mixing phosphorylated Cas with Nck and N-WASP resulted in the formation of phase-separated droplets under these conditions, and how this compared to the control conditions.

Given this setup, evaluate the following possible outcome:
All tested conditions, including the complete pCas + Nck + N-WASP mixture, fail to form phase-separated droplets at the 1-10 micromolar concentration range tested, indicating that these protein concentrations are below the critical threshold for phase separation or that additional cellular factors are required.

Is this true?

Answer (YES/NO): NO